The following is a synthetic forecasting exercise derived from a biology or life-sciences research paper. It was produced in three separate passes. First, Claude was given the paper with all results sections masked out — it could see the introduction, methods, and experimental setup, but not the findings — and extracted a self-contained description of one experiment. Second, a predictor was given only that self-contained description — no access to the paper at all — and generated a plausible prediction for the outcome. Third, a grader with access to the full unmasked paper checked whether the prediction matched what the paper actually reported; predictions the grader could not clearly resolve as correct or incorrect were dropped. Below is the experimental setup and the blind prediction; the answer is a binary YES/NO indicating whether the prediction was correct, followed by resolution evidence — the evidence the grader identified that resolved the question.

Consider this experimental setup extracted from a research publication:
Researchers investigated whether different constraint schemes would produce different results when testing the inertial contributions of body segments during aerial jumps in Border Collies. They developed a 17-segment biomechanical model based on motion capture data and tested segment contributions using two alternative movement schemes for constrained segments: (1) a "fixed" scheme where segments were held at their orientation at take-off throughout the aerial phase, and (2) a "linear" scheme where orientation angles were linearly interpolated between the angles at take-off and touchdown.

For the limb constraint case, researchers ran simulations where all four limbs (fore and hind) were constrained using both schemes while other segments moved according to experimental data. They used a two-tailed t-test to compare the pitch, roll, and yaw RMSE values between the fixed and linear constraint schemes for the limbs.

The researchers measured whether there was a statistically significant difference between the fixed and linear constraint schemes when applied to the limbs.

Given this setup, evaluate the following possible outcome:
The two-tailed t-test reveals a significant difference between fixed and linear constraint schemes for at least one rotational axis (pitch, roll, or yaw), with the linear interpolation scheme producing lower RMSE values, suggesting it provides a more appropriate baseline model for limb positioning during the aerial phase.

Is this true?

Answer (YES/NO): NO